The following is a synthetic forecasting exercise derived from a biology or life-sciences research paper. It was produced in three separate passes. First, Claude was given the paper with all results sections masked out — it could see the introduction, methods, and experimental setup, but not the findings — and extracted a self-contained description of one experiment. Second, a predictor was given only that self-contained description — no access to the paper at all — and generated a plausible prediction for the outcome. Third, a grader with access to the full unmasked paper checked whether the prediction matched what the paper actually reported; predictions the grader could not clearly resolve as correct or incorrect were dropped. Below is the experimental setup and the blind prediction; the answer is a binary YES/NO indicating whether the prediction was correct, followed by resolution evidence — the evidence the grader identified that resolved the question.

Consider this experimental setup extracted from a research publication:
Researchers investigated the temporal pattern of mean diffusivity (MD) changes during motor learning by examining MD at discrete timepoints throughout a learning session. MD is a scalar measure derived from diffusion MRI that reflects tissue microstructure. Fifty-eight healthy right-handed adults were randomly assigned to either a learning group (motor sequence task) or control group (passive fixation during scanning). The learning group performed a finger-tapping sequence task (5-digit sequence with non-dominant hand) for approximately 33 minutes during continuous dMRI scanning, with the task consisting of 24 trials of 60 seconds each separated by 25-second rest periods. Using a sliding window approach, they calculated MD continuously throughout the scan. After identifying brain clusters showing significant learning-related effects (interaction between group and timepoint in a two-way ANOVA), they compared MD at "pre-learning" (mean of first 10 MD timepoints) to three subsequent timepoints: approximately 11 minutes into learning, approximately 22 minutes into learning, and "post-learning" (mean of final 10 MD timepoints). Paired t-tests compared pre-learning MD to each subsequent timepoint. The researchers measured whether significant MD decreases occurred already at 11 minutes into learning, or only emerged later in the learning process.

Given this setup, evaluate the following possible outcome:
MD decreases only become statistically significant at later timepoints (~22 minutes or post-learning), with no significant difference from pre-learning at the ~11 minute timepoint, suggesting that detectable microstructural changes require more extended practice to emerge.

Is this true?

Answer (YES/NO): NO